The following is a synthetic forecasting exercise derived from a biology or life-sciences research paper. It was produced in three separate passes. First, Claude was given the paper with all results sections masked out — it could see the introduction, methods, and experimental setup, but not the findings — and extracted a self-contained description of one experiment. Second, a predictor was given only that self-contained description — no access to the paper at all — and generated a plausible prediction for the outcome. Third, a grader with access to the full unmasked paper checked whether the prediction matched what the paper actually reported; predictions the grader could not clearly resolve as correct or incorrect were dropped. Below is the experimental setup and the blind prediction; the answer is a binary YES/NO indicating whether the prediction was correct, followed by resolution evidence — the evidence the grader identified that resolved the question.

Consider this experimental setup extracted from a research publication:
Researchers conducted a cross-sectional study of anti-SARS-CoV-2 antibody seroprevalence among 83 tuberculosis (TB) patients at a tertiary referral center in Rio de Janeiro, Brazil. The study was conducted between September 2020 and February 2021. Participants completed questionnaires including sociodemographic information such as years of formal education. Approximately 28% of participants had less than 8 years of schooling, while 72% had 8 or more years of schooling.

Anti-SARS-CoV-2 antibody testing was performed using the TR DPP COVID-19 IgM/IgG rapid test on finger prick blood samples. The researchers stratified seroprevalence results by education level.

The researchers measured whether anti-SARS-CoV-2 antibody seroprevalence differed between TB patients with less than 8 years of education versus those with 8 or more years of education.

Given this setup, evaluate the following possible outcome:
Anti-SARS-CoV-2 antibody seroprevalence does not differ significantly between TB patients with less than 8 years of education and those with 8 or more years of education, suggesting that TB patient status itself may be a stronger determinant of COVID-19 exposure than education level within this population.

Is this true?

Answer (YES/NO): YES